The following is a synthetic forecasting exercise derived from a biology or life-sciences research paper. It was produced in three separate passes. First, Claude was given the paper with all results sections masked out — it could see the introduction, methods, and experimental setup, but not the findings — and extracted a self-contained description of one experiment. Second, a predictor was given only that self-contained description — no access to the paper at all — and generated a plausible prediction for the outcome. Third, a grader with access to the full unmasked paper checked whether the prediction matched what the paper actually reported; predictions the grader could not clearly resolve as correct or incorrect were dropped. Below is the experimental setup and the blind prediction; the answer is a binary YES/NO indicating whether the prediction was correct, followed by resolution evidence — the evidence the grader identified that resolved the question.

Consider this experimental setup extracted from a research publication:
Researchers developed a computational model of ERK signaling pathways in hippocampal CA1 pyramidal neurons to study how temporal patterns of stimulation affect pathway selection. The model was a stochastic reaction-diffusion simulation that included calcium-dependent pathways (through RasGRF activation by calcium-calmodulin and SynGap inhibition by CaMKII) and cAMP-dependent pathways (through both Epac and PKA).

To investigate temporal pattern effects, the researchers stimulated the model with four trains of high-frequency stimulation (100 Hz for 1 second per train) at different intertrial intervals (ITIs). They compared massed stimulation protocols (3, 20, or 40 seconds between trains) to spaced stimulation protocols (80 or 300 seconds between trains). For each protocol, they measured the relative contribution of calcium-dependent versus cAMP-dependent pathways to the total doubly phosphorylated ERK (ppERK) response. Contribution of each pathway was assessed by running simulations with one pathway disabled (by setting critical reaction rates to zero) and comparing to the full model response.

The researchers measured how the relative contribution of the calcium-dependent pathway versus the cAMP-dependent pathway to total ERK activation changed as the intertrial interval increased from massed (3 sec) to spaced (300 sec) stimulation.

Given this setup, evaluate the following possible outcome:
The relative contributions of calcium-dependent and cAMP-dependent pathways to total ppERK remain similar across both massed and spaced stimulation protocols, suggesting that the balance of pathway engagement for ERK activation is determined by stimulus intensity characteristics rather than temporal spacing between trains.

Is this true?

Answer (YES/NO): NO